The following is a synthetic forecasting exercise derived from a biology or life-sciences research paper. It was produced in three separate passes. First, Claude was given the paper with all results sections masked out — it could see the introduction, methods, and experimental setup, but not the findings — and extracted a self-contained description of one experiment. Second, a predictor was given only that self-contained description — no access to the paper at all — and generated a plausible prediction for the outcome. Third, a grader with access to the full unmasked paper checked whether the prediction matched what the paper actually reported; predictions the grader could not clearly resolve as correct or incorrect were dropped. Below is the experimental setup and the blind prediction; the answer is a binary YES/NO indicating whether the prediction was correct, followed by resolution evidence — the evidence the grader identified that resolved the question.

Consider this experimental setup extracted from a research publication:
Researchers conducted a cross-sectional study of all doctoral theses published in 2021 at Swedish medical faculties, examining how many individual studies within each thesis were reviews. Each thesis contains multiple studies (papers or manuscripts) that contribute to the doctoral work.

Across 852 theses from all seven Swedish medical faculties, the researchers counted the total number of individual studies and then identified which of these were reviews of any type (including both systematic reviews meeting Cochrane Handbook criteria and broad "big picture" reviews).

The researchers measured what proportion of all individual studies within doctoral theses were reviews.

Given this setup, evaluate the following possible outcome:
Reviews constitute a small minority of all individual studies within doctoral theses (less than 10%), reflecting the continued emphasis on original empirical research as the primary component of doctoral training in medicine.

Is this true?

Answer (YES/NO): YES